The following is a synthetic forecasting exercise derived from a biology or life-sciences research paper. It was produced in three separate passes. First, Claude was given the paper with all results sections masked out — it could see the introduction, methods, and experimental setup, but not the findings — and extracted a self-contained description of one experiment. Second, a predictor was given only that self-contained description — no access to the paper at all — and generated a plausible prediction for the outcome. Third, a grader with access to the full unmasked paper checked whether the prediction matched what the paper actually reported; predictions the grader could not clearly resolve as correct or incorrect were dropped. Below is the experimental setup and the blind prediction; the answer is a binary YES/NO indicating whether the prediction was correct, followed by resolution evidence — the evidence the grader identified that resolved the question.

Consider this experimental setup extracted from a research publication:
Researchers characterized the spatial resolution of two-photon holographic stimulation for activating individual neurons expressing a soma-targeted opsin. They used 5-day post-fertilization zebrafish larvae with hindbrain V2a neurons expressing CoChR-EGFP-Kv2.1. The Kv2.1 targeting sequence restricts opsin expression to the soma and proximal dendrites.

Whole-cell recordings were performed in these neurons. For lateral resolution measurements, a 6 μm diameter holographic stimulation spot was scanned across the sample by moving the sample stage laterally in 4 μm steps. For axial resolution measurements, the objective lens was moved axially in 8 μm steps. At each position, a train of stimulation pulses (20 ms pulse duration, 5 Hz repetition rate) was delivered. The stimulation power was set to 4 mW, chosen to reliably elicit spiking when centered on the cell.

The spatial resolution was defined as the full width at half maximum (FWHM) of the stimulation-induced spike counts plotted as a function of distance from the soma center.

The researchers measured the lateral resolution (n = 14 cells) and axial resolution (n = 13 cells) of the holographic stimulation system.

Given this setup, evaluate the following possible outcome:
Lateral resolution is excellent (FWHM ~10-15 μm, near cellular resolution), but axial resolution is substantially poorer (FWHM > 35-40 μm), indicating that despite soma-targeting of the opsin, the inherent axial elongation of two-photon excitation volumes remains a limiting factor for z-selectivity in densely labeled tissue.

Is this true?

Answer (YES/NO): NO